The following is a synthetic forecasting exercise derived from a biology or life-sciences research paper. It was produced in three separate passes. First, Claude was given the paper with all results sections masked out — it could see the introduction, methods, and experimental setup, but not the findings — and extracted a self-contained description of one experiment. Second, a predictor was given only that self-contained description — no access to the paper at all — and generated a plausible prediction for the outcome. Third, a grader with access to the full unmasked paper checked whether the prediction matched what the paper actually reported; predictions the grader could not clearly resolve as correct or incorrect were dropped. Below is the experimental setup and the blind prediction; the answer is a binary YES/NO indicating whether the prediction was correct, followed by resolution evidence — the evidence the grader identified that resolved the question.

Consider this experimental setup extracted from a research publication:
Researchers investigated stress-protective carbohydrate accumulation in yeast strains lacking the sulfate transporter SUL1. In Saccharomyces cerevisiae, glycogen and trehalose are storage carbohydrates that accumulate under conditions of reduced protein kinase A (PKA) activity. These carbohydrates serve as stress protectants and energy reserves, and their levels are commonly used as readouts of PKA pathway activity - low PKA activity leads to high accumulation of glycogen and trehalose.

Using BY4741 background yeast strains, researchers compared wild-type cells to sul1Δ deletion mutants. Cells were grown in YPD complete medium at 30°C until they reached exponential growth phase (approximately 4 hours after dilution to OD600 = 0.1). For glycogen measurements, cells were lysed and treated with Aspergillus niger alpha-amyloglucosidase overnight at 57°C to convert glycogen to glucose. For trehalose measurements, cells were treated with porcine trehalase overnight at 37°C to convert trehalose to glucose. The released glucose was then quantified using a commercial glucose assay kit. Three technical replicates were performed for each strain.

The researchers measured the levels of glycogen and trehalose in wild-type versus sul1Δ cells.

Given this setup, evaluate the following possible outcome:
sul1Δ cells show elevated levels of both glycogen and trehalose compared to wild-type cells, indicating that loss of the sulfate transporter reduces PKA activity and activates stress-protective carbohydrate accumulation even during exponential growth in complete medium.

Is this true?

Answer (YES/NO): YES